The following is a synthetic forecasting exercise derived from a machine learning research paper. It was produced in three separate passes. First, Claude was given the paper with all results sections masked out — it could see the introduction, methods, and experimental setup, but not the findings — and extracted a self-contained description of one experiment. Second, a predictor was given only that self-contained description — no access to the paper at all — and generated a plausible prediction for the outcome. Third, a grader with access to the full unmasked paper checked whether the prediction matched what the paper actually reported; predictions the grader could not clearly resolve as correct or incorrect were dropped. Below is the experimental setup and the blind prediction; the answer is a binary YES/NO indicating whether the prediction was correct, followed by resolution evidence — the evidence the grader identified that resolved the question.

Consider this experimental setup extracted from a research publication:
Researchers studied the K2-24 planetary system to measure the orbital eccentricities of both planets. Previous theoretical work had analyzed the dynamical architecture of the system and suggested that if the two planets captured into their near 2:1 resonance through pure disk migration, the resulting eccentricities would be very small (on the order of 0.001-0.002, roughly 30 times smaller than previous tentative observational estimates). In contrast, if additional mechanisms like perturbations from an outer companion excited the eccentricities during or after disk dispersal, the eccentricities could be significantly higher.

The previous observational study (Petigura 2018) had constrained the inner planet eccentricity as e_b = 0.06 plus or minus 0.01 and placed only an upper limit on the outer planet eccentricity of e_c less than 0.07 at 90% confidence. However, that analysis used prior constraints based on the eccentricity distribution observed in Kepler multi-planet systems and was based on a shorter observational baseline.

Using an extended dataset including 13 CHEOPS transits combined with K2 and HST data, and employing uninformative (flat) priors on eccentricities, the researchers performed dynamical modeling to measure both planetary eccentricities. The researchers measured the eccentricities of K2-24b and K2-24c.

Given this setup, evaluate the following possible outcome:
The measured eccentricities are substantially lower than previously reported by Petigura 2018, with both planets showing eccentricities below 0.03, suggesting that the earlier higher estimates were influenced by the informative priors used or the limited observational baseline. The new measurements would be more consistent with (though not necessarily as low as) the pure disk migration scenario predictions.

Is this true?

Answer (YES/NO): NO